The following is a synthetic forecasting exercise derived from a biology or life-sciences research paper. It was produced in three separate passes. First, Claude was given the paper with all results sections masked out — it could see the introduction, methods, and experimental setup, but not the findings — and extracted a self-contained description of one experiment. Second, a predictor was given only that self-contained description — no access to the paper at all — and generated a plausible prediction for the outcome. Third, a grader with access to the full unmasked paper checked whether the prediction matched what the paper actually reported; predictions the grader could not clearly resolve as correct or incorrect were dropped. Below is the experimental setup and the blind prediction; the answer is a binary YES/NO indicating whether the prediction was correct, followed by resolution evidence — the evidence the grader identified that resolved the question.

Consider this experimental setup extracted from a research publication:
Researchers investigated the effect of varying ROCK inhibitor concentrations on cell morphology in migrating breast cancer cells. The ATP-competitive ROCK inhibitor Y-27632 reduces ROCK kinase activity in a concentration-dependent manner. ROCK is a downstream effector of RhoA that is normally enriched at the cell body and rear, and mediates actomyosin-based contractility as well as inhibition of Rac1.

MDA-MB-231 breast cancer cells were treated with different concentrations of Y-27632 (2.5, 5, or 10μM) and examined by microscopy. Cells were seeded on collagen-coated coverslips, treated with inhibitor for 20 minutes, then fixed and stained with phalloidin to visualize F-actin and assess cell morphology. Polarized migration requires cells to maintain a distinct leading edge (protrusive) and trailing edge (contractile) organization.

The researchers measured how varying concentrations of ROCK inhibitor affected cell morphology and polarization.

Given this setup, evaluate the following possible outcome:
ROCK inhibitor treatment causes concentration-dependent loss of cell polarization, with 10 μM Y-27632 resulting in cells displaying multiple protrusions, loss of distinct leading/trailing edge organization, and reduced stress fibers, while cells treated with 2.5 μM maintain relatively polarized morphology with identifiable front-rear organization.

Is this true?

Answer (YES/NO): NO